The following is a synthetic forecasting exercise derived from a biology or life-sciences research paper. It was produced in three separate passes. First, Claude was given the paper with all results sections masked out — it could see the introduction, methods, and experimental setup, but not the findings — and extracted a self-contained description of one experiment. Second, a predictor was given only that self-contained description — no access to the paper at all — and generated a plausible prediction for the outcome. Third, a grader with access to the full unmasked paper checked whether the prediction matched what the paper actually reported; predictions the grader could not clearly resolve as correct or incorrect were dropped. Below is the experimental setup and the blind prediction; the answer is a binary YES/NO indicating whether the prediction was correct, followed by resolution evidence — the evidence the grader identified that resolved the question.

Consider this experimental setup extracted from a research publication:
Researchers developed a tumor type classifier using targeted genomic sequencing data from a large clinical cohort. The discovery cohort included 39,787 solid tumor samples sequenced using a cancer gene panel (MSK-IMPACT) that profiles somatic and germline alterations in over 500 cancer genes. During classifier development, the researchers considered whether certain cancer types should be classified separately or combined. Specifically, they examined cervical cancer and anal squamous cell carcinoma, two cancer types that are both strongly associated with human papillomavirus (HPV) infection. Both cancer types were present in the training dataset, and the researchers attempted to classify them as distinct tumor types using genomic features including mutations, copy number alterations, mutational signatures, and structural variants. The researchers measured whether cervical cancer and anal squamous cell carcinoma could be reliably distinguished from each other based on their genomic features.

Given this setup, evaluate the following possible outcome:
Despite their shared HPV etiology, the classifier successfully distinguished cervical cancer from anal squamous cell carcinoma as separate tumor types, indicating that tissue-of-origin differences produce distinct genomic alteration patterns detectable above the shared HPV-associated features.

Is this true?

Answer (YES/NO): NO